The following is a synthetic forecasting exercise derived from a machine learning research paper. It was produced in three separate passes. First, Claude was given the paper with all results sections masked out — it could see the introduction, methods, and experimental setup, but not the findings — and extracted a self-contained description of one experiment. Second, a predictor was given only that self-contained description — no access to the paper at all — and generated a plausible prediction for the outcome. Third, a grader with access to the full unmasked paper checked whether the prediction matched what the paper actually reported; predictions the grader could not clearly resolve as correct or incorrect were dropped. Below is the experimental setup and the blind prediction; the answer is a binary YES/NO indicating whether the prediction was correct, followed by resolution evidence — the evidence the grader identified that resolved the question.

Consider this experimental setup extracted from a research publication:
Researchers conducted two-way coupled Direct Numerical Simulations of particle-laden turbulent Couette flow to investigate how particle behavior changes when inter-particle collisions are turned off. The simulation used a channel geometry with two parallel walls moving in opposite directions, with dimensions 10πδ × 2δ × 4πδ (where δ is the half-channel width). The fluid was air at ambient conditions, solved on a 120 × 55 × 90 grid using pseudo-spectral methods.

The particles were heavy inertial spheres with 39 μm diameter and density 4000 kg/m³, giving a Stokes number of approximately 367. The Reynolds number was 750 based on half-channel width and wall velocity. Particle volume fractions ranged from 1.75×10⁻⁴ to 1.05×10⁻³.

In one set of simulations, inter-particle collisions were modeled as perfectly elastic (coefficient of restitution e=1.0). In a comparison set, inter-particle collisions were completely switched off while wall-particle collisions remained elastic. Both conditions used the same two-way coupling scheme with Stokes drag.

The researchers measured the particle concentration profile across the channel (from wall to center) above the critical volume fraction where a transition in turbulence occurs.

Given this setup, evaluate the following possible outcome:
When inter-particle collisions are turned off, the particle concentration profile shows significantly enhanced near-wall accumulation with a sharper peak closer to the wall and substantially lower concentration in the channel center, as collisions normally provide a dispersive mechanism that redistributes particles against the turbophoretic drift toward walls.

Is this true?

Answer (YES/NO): YES